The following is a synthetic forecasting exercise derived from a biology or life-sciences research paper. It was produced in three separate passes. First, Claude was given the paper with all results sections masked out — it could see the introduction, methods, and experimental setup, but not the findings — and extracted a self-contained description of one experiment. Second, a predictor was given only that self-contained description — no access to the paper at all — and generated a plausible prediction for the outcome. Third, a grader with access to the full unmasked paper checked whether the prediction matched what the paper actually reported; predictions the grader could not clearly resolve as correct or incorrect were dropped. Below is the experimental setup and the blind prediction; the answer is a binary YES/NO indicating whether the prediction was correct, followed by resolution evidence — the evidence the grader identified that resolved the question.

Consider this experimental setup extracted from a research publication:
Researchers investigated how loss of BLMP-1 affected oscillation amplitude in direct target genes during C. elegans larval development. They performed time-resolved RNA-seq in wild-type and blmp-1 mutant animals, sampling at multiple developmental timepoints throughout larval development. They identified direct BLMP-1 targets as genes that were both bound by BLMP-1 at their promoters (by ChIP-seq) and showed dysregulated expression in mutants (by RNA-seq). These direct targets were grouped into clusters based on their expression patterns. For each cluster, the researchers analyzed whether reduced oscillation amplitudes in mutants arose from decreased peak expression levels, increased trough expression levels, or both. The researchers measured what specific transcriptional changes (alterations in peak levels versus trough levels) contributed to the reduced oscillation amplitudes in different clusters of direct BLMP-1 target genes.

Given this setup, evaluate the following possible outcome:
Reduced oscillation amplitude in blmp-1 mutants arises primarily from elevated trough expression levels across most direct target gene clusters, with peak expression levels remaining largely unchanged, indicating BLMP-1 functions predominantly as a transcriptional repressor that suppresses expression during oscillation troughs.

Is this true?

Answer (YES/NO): NO